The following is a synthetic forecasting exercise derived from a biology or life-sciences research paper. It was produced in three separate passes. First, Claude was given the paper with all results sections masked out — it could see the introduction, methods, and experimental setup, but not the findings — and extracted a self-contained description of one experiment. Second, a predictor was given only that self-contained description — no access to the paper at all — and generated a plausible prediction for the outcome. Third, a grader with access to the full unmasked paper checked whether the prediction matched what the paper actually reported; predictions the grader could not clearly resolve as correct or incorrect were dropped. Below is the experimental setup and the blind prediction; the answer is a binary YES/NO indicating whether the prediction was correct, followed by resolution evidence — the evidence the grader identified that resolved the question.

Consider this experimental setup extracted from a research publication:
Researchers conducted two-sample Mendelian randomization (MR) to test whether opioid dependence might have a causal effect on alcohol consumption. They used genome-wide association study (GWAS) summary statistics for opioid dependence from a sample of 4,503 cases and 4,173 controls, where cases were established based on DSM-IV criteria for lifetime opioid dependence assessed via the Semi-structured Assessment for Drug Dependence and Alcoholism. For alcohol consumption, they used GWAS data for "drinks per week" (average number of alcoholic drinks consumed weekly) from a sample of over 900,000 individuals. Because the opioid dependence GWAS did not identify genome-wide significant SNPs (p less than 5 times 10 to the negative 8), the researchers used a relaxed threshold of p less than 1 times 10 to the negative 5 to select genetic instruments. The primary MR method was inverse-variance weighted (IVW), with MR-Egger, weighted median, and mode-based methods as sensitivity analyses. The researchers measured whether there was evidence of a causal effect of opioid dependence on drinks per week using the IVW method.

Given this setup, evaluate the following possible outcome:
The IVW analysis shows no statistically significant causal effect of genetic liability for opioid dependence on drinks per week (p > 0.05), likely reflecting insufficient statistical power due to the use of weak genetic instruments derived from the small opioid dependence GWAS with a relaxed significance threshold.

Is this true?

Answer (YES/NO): NO